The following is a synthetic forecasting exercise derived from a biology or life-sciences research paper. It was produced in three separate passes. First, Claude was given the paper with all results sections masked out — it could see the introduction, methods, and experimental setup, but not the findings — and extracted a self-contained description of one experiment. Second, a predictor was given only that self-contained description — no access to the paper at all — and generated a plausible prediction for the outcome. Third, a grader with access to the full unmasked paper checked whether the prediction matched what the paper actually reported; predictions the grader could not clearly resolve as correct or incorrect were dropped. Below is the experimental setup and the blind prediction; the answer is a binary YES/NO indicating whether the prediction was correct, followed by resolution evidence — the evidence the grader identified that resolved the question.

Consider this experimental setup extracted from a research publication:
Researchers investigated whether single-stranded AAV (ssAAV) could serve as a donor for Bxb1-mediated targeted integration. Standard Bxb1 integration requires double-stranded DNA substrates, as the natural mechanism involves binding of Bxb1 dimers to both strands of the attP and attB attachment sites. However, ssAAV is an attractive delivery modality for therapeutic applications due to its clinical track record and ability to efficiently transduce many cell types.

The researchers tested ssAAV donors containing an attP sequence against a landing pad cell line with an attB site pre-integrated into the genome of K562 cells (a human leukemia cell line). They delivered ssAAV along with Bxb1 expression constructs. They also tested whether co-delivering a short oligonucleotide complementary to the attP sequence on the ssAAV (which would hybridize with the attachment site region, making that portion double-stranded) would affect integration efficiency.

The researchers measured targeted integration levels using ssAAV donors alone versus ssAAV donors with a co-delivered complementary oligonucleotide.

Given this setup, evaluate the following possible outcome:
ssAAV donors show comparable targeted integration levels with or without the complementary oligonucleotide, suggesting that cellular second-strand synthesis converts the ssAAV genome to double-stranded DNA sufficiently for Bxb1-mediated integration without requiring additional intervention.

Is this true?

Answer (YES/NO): NO